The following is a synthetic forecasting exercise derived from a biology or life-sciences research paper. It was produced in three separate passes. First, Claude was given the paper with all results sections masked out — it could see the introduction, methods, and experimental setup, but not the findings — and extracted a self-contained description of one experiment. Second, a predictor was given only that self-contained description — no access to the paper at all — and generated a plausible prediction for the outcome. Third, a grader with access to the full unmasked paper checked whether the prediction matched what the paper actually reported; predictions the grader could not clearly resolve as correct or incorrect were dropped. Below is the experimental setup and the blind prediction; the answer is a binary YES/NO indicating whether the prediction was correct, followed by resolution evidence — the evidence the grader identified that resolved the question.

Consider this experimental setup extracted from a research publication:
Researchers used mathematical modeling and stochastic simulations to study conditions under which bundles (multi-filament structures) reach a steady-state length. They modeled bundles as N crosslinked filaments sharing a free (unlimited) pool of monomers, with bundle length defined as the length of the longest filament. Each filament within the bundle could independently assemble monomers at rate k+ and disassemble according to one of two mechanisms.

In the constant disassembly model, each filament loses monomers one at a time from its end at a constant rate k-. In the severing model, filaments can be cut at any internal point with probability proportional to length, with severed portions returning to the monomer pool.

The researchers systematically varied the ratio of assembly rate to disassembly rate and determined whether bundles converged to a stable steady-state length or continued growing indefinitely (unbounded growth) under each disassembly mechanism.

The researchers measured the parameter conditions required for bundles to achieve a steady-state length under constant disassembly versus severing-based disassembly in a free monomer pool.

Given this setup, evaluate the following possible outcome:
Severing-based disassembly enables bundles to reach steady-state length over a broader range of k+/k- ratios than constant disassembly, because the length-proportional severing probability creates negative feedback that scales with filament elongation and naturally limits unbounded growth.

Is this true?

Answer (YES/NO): YES